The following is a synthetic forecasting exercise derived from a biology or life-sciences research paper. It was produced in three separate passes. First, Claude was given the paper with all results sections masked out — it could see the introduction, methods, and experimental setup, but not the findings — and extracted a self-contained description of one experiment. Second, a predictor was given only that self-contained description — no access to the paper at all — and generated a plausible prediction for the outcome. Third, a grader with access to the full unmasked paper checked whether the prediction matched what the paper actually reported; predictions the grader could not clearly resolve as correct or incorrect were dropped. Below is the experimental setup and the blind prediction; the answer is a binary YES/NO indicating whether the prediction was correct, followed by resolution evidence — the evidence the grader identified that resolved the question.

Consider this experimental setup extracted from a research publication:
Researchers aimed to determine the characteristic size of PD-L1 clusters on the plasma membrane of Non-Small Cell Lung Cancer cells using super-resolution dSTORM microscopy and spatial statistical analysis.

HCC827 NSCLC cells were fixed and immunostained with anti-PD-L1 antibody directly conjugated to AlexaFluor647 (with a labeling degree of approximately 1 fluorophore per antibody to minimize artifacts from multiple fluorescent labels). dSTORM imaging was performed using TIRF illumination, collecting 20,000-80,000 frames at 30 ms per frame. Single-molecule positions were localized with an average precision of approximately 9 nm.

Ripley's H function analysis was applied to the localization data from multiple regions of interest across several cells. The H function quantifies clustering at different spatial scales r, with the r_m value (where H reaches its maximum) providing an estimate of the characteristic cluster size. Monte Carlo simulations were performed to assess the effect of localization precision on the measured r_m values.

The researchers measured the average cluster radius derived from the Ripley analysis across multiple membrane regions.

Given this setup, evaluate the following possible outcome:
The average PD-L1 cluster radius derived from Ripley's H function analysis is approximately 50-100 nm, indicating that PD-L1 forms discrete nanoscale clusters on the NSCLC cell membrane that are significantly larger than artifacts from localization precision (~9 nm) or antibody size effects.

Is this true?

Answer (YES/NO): NO